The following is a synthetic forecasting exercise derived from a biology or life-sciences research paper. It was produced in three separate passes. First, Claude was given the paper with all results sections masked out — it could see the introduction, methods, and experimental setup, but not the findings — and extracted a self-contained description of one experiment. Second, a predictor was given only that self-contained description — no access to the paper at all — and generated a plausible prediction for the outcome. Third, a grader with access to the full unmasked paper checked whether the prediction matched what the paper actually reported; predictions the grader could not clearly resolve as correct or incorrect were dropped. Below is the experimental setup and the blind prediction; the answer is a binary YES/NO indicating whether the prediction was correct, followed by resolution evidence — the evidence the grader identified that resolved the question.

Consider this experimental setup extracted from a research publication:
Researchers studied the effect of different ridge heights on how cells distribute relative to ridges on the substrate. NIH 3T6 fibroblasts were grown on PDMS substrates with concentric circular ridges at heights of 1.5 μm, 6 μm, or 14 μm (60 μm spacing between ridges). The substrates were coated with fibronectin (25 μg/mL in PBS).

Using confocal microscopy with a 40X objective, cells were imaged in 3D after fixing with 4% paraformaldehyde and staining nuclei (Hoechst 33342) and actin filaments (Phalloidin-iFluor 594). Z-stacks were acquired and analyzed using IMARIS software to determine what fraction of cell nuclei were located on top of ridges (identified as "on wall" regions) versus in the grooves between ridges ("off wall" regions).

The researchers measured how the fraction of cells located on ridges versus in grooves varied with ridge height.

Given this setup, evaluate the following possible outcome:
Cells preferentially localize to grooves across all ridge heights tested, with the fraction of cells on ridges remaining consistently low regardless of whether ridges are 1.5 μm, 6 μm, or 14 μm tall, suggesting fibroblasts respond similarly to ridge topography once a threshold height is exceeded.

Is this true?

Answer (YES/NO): NO